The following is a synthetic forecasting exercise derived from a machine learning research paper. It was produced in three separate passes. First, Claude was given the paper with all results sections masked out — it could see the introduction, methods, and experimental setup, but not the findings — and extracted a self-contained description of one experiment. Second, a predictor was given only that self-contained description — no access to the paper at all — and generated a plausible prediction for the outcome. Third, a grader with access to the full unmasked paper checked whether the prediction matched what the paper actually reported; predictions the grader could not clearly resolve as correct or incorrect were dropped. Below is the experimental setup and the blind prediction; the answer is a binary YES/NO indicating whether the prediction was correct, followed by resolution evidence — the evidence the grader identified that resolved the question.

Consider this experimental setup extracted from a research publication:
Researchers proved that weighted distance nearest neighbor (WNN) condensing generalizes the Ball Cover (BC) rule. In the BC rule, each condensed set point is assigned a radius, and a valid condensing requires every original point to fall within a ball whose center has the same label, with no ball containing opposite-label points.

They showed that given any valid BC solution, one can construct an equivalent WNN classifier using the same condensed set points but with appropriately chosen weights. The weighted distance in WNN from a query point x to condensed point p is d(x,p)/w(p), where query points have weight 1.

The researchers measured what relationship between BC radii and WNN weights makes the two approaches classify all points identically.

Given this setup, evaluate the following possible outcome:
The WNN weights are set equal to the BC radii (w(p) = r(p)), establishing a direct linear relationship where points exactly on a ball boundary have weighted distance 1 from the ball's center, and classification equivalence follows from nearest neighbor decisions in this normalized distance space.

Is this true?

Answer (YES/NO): YES